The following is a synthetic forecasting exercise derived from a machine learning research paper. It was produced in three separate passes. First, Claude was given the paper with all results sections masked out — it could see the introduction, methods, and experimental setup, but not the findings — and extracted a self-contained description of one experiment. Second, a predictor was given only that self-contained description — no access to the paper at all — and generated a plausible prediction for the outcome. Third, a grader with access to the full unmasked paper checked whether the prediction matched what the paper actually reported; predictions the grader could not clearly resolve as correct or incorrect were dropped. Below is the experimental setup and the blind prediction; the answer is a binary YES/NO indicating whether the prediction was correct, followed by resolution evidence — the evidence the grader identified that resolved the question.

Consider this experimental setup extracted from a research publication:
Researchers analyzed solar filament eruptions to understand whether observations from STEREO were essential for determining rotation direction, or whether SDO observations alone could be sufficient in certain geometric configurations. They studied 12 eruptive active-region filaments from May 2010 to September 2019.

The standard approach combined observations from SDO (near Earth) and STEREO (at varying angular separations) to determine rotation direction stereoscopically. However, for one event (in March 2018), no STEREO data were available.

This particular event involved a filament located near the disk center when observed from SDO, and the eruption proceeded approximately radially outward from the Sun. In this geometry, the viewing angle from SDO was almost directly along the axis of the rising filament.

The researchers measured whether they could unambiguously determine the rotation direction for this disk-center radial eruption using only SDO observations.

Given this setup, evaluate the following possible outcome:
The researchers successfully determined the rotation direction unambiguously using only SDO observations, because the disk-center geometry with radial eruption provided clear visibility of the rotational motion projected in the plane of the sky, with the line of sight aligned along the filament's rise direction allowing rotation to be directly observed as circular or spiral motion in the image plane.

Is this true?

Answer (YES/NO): YES